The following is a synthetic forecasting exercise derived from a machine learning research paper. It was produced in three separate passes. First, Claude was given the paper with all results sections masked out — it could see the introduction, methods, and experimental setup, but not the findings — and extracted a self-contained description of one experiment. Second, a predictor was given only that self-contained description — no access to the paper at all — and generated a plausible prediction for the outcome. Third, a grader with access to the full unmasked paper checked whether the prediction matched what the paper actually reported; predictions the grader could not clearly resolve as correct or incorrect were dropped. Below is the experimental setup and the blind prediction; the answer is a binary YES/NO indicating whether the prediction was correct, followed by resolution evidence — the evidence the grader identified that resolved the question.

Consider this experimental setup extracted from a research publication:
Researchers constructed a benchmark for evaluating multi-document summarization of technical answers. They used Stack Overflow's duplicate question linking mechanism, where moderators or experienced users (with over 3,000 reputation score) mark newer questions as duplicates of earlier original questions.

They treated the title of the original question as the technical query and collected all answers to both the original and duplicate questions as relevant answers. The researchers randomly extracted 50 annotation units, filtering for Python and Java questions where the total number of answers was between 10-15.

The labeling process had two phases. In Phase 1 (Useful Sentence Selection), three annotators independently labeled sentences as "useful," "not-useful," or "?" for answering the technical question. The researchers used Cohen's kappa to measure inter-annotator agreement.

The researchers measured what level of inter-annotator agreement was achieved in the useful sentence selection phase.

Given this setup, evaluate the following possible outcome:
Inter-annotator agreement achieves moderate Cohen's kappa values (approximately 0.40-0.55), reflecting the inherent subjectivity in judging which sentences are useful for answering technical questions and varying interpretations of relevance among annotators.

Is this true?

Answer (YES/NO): YES